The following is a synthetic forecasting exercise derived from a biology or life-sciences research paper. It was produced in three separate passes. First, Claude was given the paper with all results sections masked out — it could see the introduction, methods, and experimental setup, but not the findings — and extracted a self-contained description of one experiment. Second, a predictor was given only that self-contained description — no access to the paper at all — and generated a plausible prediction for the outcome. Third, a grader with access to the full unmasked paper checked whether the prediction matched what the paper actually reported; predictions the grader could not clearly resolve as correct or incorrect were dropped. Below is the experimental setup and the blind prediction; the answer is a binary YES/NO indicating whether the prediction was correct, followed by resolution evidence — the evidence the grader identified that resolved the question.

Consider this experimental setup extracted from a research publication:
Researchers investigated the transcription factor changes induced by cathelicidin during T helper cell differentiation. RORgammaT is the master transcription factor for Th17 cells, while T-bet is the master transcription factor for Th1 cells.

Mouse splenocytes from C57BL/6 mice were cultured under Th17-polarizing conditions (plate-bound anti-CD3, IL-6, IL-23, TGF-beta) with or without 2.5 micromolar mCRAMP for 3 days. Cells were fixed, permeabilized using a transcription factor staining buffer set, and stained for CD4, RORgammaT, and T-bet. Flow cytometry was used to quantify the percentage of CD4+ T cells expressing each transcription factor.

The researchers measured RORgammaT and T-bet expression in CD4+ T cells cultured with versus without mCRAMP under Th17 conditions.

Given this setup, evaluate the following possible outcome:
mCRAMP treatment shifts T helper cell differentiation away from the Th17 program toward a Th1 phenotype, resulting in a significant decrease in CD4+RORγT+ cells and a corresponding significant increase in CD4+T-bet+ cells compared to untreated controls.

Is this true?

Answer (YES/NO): NO